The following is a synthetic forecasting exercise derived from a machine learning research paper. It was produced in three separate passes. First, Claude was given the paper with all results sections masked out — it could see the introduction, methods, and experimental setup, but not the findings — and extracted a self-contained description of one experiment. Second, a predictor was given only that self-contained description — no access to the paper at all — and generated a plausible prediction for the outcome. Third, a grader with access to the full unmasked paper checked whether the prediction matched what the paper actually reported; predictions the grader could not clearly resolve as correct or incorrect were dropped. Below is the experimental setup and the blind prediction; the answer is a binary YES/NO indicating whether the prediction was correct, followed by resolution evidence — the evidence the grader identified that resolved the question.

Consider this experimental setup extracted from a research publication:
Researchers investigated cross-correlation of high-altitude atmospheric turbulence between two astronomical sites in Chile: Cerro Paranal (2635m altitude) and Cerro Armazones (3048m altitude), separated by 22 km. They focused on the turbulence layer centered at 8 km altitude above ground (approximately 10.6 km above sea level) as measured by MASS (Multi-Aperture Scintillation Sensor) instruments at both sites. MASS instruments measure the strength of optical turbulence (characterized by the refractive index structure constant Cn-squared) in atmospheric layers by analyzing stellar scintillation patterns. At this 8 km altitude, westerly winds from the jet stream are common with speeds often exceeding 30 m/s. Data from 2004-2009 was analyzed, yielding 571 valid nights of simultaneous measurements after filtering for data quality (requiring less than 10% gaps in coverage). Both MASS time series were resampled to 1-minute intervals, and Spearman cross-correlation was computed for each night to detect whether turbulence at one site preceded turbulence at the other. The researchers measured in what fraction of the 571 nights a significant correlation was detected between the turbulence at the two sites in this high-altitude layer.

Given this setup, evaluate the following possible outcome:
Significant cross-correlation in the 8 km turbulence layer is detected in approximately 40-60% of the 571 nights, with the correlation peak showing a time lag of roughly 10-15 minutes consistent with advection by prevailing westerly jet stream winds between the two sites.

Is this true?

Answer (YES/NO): NO